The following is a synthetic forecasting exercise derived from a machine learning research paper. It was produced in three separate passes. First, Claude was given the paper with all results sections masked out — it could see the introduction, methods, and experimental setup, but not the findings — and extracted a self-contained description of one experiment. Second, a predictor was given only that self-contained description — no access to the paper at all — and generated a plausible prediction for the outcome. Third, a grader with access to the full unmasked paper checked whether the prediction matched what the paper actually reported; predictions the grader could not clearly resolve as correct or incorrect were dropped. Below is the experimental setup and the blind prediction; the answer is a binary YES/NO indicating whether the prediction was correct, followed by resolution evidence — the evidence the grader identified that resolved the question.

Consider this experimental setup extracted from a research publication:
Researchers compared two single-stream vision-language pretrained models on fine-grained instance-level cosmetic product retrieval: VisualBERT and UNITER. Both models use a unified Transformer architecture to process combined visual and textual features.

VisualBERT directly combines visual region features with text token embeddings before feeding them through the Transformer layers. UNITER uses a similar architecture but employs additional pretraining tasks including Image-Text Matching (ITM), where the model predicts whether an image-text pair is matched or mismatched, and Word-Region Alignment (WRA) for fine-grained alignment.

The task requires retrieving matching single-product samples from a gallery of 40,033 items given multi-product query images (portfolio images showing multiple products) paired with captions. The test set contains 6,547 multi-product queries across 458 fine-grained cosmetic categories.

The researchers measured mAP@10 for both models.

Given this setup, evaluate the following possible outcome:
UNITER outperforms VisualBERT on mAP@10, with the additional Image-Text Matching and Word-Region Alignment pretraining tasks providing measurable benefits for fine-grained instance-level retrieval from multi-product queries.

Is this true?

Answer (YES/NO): NO